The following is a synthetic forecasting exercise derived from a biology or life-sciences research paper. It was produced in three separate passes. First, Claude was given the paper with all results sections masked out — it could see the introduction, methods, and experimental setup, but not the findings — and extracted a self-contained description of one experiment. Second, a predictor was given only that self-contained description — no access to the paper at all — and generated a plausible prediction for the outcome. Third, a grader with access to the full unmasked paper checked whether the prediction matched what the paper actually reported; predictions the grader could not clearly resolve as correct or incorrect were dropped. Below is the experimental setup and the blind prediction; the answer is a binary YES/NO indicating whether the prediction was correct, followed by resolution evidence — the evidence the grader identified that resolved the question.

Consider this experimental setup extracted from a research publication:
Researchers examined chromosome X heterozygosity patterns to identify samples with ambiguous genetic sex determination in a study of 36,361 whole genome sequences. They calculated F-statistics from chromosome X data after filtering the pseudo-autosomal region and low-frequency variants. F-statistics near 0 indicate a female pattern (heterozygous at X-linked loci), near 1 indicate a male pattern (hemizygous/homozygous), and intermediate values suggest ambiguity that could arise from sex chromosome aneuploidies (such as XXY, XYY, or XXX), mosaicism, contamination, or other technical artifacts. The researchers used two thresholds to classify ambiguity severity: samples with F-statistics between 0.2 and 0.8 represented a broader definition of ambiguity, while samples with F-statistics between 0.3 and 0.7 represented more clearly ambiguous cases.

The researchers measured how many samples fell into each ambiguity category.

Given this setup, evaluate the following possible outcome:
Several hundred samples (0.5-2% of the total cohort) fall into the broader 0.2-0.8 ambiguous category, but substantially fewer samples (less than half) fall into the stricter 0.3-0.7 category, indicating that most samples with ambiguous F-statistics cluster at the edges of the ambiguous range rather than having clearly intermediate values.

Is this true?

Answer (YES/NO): NO